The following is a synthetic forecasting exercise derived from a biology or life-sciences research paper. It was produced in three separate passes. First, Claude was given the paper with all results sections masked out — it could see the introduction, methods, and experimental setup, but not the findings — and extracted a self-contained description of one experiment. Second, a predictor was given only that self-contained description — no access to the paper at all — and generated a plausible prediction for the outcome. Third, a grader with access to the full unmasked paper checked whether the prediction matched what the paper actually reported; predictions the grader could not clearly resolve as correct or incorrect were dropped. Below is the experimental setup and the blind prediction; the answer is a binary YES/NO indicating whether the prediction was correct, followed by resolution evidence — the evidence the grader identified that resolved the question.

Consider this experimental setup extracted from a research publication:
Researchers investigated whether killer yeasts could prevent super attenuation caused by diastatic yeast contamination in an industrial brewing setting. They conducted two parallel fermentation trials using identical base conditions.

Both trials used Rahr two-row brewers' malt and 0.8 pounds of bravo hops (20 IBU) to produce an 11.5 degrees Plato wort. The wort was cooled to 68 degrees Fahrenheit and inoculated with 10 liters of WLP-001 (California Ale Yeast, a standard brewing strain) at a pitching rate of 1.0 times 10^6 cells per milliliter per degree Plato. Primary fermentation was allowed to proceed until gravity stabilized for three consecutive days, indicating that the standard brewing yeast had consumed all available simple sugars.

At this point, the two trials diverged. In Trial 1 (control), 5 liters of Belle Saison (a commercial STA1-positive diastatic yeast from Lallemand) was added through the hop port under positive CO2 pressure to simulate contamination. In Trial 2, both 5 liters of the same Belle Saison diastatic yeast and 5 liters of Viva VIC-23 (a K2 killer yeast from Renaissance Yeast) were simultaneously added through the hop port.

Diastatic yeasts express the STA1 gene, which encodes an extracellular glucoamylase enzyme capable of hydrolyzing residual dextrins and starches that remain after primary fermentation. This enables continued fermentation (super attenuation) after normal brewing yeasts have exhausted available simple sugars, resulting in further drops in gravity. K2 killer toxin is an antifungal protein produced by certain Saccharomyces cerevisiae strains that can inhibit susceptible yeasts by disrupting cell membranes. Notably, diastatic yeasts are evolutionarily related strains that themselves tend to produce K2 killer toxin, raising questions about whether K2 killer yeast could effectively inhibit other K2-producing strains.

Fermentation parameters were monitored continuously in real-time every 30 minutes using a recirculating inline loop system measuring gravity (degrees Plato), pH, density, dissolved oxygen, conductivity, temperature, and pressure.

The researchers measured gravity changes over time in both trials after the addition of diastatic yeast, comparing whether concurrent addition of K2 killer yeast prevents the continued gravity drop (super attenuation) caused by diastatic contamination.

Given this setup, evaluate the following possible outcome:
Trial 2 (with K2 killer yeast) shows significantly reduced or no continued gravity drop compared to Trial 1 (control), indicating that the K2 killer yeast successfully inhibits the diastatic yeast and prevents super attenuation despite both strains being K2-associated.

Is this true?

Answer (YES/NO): YES